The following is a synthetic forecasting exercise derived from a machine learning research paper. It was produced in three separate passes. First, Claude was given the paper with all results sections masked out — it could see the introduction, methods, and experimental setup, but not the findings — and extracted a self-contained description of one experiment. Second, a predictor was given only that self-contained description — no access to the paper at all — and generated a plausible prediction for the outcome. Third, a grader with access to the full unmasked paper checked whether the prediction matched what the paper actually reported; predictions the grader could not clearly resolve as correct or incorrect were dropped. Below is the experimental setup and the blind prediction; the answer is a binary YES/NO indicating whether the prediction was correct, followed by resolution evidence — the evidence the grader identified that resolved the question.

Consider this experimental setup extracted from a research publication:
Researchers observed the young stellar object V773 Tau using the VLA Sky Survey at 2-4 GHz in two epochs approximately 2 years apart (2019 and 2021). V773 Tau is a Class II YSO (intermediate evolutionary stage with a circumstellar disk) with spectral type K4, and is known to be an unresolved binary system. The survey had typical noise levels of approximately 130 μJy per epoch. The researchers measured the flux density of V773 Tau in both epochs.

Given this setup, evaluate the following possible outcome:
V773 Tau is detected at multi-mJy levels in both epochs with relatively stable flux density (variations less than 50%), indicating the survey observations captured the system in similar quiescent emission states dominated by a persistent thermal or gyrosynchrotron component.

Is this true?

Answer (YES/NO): NO